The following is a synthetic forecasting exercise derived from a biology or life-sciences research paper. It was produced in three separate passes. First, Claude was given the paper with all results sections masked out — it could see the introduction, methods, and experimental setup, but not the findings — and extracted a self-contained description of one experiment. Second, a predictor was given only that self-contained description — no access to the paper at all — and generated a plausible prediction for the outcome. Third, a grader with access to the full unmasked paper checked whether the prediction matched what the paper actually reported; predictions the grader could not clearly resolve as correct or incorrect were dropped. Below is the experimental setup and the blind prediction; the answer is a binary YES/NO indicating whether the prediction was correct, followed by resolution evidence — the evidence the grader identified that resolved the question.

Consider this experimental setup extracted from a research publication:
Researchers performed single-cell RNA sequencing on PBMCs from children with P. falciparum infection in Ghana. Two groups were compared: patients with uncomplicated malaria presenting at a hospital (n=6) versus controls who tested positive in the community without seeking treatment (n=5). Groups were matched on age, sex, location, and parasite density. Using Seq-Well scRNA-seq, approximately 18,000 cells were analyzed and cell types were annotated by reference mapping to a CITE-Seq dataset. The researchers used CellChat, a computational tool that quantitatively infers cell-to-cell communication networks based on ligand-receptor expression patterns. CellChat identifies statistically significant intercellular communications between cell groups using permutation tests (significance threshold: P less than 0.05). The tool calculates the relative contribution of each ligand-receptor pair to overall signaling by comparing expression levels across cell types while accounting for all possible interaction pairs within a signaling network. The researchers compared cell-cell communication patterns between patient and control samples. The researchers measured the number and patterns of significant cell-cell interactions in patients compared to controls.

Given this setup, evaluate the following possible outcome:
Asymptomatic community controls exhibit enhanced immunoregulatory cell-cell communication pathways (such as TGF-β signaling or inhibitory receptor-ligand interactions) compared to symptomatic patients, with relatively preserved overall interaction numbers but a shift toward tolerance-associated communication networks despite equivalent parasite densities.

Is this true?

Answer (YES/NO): NO